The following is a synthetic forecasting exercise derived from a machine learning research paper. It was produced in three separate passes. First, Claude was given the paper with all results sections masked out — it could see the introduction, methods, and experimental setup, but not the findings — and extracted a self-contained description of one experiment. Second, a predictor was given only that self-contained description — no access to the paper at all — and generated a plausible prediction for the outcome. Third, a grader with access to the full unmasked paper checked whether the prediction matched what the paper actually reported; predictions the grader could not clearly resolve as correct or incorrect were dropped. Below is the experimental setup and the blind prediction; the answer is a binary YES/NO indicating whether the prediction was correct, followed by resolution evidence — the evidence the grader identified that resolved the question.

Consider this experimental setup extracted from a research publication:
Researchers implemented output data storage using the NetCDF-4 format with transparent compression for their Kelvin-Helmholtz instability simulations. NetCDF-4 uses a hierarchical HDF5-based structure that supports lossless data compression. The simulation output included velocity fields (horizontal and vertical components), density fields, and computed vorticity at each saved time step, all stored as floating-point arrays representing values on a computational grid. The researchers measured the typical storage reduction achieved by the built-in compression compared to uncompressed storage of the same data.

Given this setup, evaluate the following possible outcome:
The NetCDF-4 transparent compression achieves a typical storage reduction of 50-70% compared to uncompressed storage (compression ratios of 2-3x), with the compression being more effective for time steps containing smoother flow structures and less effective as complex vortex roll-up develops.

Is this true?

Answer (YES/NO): NO